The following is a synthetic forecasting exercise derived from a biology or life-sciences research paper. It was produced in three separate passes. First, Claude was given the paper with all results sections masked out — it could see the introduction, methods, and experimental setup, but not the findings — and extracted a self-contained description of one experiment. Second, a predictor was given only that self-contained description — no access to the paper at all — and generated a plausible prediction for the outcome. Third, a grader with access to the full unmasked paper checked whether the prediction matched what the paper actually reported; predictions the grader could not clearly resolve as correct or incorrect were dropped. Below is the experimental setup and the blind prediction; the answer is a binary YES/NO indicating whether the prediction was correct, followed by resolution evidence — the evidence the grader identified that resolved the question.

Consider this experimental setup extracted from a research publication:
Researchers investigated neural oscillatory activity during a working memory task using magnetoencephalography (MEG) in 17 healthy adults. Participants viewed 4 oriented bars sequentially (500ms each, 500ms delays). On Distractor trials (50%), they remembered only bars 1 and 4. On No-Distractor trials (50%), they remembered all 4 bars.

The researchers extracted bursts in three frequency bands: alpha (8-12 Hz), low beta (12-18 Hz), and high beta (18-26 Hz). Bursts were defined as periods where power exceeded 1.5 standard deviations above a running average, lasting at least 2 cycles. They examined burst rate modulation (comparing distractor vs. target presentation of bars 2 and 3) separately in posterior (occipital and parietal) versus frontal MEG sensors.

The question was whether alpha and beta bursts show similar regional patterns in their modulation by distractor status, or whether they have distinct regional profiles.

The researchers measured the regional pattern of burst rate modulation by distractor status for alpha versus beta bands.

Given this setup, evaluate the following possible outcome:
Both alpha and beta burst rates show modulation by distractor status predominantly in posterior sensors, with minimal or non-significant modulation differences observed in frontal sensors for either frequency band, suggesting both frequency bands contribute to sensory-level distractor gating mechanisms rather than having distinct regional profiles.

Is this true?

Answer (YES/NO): NO